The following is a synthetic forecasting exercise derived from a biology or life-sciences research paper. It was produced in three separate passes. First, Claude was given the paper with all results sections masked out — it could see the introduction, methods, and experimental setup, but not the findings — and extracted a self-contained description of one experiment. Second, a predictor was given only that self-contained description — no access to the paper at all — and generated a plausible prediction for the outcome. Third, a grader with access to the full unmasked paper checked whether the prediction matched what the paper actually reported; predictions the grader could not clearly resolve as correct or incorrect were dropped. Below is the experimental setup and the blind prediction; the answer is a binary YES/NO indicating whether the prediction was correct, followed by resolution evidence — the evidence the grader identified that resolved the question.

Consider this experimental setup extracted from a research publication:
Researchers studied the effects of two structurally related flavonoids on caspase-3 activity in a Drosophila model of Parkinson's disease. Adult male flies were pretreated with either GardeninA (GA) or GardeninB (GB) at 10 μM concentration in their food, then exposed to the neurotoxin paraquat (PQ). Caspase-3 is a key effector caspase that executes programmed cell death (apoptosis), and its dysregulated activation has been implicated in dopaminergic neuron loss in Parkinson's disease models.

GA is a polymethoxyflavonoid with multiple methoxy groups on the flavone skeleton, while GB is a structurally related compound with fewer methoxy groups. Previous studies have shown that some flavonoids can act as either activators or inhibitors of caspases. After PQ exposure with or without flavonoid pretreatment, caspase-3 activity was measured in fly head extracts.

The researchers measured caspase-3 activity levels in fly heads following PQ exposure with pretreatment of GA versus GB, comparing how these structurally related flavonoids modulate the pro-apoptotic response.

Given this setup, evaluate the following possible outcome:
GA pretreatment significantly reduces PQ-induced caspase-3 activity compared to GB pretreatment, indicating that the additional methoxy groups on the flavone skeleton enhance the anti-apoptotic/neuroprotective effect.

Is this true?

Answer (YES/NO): YES